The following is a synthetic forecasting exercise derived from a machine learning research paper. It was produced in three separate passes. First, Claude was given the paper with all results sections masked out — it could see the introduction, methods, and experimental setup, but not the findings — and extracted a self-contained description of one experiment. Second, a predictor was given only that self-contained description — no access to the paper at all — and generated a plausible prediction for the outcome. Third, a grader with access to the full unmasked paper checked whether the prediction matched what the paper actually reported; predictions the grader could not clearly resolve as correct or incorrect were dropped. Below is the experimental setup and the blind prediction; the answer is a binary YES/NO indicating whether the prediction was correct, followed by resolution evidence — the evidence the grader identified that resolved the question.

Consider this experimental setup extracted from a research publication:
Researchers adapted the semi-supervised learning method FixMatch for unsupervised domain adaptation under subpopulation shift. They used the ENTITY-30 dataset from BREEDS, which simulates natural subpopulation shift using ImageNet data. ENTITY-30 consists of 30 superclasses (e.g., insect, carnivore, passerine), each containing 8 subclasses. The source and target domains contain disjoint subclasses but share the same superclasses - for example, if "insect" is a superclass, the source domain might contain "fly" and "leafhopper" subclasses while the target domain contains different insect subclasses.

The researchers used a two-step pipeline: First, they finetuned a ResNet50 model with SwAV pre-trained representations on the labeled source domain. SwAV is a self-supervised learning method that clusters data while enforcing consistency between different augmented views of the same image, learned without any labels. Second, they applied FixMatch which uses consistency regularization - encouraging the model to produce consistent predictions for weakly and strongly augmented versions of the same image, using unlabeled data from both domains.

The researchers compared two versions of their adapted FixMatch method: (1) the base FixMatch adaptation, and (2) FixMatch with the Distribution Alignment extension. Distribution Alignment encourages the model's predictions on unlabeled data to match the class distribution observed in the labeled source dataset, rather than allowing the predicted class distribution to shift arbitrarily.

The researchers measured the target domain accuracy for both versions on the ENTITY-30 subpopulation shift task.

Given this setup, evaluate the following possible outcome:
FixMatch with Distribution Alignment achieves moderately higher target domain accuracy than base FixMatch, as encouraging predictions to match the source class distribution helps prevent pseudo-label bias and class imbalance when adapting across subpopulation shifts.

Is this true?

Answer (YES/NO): YES